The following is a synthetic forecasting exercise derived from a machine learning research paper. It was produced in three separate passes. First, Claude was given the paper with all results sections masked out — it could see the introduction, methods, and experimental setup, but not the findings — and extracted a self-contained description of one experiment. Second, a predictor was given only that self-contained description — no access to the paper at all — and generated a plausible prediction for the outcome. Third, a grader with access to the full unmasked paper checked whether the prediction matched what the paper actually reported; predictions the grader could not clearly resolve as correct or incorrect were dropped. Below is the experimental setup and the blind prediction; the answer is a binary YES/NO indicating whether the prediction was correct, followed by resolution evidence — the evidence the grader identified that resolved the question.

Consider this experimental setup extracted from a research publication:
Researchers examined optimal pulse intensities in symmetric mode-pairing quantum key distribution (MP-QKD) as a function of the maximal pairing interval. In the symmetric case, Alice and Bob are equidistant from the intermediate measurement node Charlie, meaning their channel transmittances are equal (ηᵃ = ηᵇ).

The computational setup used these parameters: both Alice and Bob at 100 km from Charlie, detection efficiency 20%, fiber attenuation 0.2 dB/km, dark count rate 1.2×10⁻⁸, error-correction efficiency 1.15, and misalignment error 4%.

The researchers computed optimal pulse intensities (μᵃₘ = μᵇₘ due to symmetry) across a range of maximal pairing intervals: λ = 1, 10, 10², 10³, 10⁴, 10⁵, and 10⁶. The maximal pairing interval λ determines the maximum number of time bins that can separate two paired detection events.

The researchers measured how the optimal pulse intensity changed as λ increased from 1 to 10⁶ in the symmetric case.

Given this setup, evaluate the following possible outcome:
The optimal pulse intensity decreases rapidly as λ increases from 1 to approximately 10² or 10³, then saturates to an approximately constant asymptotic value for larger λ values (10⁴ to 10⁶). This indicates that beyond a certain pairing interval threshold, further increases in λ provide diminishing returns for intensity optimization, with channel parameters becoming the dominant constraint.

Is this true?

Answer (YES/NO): YES